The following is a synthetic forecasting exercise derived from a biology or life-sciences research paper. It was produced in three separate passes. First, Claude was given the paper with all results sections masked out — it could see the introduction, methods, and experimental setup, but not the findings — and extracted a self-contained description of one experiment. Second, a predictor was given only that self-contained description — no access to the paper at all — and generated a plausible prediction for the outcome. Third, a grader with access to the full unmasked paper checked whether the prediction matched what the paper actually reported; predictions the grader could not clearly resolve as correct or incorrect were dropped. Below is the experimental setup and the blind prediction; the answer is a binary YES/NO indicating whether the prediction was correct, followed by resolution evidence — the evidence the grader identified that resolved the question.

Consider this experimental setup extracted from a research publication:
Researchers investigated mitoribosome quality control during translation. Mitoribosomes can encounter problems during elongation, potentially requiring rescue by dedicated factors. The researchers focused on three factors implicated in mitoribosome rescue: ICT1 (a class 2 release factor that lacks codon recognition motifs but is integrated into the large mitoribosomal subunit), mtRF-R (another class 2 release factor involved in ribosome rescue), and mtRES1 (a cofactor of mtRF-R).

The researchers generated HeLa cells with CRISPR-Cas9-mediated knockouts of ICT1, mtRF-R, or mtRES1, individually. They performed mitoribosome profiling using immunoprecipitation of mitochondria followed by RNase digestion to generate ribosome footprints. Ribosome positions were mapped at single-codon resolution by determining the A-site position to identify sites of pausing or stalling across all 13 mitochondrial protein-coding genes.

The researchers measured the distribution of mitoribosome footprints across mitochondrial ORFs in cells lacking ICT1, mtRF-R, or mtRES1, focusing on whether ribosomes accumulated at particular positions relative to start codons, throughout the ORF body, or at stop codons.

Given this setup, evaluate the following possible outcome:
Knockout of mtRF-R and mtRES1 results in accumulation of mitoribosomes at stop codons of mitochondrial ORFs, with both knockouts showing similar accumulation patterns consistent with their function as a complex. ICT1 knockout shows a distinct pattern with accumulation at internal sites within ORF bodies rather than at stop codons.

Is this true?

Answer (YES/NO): NO